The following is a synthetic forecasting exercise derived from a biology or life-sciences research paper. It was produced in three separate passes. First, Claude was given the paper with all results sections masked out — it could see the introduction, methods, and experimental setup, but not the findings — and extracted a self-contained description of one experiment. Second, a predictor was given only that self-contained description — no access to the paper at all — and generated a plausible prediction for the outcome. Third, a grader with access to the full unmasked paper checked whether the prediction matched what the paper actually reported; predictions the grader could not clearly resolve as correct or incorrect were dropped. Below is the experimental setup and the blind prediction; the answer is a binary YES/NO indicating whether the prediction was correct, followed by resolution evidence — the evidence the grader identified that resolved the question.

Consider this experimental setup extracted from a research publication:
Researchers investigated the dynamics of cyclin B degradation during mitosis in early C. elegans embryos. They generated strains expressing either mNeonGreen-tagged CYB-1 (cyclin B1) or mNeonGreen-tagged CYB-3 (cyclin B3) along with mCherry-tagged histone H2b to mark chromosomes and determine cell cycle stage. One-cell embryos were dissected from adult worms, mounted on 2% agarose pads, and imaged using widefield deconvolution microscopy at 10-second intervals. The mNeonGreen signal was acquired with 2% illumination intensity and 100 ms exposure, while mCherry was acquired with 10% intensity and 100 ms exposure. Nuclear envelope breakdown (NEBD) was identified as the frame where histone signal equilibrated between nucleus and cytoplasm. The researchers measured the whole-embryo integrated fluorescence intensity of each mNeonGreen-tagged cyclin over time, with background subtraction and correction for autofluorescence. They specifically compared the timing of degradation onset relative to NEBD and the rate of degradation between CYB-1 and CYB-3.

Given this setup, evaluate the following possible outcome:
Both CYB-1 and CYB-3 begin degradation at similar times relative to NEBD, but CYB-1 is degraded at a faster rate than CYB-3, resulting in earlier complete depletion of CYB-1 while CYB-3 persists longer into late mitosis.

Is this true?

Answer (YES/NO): NO